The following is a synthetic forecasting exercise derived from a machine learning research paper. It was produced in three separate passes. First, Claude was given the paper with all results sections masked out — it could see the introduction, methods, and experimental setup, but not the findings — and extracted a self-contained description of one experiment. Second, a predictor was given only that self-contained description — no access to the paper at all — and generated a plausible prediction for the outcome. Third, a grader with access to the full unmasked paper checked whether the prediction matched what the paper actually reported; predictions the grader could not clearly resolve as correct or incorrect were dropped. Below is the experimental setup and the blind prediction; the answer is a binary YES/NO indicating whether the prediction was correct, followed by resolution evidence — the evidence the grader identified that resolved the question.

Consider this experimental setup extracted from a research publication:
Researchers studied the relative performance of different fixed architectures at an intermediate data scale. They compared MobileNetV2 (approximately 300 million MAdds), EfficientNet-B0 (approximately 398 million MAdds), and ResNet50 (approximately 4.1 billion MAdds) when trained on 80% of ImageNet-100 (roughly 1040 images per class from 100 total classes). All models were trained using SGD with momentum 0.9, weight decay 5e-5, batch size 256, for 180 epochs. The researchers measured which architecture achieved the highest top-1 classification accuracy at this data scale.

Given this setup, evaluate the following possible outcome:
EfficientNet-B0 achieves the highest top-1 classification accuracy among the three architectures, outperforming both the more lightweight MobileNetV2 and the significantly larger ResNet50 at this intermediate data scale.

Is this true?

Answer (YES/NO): YES